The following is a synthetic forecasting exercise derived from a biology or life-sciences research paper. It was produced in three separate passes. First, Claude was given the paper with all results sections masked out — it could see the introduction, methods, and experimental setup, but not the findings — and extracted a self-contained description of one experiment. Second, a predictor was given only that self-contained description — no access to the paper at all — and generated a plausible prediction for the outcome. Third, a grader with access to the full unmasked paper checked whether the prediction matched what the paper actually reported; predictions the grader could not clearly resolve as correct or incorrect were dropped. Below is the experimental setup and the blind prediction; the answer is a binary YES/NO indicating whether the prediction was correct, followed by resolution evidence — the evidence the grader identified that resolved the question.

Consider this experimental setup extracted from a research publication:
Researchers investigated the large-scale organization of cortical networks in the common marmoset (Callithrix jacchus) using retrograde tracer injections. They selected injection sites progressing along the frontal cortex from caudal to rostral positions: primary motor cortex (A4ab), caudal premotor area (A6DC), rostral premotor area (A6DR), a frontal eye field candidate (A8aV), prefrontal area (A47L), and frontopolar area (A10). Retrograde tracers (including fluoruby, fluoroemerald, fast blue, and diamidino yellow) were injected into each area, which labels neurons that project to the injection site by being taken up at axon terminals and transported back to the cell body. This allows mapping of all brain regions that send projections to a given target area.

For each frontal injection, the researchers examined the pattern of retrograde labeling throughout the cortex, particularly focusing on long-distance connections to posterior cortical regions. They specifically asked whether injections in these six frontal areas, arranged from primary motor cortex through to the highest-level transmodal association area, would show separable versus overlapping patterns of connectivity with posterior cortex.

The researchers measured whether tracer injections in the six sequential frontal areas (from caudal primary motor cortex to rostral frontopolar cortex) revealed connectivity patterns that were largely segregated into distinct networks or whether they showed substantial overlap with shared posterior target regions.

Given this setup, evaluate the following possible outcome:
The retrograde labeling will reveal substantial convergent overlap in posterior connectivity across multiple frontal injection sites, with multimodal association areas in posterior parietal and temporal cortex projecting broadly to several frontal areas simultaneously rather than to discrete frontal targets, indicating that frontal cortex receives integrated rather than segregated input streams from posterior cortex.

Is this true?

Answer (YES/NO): NO